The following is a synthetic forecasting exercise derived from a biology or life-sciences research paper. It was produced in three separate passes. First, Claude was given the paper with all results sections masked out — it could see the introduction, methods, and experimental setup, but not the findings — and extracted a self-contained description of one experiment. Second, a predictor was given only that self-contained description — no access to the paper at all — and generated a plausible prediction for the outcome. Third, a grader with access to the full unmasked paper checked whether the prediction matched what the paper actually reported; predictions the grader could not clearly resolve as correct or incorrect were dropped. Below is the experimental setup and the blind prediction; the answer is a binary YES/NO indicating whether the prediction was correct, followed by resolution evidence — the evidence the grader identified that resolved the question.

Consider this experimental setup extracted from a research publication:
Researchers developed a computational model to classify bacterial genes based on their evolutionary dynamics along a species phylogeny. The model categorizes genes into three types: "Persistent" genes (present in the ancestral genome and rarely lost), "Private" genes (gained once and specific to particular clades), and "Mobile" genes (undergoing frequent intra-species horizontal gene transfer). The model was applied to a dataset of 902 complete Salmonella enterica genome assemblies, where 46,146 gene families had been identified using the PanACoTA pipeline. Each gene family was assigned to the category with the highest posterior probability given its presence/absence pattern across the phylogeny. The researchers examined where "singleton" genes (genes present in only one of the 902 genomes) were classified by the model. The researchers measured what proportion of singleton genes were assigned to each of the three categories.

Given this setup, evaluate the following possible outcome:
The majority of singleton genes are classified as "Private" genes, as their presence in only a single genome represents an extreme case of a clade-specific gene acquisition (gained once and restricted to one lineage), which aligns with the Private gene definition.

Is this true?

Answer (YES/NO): YES